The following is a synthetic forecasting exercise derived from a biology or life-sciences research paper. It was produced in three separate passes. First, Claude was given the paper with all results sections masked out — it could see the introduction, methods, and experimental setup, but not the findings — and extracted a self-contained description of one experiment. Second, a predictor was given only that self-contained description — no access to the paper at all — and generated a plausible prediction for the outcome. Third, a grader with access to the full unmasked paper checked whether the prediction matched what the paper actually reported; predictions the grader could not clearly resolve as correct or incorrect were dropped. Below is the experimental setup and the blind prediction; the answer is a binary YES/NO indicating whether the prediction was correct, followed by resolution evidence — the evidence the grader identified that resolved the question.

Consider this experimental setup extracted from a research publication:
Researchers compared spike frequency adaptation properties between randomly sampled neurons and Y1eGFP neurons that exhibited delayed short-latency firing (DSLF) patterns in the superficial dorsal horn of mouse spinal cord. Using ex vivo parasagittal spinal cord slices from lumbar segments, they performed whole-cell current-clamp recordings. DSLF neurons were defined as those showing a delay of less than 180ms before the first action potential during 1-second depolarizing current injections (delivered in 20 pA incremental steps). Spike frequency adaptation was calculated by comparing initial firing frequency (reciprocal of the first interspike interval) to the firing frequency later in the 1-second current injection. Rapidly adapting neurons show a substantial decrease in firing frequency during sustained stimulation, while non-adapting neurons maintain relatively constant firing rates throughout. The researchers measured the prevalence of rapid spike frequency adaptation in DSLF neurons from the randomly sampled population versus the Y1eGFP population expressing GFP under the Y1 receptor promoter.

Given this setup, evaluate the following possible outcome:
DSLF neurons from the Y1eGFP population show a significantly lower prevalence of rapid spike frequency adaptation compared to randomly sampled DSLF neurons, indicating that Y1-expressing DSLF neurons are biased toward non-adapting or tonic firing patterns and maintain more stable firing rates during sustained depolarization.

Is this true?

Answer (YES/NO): NO